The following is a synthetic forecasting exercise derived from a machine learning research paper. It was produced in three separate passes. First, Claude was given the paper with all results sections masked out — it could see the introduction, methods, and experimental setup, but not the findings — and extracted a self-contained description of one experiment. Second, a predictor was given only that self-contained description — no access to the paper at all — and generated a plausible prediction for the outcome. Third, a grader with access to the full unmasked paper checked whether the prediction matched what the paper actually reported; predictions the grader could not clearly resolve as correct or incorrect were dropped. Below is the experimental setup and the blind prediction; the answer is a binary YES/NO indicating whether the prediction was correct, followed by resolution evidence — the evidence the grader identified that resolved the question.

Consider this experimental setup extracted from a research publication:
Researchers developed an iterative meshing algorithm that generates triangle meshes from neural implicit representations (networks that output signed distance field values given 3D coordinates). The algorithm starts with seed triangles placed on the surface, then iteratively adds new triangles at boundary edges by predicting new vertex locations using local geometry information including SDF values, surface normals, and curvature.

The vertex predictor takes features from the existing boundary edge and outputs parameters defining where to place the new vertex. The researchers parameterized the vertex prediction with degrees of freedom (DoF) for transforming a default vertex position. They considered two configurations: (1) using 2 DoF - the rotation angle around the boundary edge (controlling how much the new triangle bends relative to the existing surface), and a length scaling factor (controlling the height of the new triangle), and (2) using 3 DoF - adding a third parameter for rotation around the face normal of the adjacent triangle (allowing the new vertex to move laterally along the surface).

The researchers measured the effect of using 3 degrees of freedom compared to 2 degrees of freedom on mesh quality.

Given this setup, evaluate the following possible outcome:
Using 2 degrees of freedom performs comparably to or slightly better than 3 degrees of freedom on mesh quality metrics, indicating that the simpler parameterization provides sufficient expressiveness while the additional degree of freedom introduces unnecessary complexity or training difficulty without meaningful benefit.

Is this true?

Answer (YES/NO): YES